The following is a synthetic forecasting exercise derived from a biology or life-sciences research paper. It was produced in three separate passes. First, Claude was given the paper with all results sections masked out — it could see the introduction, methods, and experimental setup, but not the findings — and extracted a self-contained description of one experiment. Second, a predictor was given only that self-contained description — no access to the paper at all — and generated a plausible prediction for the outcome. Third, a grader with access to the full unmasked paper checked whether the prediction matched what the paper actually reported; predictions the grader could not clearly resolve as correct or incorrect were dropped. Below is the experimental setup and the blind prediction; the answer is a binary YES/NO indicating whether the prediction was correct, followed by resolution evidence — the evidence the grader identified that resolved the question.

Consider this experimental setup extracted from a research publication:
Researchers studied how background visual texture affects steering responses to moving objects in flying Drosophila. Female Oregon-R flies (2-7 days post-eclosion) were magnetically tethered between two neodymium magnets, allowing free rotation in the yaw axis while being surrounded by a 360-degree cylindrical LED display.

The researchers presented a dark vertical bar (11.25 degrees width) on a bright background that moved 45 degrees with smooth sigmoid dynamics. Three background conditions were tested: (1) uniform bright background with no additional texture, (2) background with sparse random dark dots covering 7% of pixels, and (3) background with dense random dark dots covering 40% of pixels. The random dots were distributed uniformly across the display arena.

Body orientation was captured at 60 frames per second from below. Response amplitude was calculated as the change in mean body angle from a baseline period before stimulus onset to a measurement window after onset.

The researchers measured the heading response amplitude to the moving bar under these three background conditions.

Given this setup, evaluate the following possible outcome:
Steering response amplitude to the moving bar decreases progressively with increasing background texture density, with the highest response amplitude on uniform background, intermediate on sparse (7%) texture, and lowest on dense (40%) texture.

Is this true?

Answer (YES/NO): NO